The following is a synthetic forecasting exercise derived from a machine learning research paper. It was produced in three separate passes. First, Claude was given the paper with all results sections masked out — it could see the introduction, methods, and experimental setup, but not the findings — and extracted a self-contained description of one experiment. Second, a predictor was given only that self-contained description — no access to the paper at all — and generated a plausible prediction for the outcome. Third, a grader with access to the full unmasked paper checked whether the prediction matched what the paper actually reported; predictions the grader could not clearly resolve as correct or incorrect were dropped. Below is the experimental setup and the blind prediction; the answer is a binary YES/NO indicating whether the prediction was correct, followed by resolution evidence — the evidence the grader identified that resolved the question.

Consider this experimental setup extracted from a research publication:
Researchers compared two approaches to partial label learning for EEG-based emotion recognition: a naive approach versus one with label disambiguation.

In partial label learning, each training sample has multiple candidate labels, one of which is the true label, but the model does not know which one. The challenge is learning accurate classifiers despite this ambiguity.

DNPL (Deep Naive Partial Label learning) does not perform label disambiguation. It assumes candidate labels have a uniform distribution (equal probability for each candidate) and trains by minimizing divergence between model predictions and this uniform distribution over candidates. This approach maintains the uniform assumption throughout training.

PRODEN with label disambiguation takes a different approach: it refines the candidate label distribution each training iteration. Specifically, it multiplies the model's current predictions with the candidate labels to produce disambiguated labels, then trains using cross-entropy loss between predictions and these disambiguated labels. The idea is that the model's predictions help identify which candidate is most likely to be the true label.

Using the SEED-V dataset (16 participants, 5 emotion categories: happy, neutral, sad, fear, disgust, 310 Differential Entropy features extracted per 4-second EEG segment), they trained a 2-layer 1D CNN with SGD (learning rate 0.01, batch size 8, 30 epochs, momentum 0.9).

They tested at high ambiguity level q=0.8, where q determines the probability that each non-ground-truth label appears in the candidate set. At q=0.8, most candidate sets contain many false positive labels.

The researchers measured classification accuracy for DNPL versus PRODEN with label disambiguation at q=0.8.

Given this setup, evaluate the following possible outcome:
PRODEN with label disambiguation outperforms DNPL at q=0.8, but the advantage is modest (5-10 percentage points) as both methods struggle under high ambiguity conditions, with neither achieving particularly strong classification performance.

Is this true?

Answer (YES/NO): NO